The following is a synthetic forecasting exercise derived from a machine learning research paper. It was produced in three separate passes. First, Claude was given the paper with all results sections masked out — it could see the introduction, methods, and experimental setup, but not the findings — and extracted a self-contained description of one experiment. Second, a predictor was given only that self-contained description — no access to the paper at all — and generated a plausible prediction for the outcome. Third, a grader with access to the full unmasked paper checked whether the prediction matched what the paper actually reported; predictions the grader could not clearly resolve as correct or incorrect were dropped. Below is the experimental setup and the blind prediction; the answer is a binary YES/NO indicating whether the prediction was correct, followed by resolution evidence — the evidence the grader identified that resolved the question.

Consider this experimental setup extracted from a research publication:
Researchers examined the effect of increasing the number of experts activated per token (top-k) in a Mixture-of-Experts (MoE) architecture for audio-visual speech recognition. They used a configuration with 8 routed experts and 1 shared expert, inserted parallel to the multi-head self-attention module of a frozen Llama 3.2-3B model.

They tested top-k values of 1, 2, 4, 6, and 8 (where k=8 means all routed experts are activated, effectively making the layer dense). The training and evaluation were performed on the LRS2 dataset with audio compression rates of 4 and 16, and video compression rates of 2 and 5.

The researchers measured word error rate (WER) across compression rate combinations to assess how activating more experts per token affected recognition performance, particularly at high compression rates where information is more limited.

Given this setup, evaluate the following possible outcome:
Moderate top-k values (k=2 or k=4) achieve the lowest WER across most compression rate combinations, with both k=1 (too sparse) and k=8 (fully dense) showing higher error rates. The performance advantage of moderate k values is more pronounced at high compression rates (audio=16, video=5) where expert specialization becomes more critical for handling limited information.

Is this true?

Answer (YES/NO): NO